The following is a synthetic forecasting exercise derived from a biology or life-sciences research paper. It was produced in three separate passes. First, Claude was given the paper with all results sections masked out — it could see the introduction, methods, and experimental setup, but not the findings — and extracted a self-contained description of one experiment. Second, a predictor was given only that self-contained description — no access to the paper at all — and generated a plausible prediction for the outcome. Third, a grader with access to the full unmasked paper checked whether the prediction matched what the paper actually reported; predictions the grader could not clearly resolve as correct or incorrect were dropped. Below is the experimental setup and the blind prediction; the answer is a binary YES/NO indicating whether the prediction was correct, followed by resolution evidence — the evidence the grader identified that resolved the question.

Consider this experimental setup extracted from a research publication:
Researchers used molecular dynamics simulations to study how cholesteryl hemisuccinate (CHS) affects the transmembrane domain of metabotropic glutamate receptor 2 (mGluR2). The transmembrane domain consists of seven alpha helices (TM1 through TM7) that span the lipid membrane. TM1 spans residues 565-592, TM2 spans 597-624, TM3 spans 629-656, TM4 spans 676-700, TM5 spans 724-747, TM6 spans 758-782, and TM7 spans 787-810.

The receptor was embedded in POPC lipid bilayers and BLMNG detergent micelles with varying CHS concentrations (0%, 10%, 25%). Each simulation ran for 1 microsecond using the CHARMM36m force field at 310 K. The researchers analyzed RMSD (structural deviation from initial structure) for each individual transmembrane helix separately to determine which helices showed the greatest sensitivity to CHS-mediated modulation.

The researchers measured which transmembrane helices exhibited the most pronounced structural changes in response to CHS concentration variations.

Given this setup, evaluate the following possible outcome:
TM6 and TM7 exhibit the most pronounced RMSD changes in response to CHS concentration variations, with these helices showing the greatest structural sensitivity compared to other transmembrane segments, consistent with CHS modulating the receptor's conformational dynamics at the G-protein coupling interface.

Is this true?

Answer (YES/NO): NO